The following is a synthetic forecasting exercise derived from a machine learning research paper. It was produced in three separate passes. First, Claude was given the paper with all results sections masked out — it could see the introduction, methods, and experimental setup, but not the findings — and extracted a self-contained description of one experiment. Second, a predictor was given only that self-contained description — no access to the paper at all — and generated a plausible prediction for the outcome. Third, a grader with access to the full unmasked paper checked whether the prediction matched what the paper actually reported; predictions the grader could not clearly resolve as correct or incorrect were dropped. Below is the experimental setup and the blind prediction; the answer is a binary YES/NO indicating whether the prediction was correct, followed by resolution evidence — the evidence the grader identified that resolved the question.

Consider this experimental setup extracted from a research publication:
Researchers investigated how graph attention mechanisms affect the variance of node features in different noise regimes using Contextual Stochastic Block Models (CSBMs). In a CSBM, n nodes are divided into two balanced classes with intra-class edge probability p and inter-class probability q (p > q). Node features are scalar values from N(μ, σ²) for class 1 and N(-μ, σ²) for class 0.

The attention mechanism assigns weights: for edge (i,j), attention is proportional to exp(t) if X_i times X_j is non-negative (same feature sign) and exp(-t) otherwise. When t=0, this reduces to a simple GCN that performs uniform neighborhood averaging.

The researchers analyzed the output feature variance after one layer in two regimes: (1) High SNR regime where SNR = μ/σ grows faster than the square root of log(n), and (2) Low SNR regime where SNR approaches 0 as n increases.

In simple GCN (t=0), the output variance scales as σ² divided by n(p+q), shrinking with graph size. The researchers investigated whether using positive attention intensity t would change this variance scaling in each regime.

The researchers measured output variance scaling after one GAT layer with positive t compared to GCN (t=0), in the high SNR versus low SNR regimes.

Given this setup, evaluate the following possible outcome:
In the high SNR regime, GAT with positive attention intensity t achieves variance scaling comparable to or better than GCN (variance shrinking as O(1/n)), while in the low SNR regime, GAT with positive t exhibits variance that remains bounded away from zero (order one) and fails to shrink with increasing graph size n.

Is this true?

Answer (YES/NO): YES